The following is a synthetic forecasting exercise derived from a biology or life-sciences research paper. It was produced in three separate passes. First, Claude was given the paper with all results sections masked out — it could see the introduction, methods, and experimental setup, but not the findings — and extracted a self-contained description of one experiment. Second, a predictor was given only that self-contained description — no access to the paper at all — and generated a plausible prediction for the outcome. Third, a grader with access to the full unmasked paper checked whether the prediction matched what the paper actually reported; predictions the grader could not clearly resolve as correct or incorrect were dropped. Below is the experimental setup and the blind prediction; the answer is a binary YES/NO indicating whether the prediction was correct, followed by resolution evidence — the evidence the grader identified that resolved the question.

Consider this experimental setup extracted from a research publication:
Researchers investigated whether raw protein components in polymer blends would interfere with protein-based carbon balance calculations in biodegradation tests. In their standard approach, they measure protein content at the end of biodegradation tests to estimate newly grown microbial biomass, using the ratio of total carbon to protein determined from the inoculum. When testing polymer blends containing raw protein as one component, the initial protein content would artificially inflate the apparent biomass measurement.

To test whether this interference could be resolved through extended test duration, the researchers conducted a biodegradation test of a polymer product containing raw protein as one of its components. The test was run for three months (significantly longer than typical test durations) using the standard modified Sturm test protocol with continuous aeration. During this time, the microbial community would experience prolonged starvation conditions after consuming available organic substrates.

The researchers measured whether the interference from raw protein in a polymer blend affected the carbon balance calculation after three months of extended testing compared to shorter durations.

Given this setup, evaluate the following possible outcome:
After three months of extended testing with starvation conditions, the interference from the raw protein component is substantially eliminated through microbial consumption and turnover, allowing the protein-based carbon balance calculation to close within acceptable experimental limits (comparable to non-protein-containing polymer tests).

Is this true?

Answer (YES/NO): YES